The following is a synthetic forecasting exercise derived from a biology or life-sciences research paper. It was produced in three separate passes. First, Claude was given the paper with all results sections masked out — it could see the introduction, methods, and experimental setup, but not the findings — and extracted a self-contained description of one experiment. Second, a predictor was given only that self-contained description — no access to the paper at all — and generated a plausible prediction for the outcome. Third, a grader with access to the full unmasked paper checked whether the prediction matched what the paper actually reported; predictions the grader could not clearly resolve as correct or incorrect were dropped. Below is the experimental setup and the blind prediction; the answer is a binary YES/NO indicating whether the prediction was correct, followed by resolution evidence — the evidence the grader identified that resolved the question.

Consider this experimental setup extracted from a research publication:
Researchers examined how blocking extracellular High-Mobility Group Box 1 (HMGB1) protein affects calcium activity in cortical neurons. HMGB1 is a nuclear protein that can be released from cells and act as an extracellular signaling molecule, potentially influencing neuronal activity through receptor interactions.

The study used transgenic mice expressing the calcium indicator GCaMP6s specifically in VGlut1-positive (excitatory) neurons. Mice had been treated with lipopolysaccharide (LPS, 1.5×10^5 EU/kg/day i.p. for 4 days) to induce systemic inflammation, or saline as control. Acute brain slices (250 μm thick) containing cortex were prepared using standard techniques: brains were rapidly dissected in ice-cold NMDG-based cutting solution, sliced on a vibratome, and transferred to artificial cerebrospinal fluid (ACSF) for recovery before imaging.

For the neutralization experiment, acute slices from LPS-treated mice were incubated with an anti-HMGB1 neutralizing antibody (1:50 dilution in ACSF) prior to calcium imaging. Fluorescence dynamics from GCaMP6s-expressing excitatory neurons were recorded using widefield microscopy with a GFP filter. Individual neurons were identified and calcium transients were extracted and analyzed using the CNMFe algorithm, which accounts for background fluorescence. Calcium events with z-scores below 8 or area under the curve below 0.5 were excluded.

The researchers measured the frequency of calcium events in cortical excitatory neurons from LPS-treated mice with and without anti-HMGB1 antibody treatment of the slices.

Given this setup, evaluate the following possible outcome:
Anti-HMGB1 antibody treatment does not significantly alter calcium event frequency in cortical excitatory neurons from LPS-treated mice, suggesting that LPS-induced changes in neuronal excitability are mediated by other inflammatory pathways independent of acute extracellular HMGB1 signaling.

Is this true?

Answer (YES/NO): NO